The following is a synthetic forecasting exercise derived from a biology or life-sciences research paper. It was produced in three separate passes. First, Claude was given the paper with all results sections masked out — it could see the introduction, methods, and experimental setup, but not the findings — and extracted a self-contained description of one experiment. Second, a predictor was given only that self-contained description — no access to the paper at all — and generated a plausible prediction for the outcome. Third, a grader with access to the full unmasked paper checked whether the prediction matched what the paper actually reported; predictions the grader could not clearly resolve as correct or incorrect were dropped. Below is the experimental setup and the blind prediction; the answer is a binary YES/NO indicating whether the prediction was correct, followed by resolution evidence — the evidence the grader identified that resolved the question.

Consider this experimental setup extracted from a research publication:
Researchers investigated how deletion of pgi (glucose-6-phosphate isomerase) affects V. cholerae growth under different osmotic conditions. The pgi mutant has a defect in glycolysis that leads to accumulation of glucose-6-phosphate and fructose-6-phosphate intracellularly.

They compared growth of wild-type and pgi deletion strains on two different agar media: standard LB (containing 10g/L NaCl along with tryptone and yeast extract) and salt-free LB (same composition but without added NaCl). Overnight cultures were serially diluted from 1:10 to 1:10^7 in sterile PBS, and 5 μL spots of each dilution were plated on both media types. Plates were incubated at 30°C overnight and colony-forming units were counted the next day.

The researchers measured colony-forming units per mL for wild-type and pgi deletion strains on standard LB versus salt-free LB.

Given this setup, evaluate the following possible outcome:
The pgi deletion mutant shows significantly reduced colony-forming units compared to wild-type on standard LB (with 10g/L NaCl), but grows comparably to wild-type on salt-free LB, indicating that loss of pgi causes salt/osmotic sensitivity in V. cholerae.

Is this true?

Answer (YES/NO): NO